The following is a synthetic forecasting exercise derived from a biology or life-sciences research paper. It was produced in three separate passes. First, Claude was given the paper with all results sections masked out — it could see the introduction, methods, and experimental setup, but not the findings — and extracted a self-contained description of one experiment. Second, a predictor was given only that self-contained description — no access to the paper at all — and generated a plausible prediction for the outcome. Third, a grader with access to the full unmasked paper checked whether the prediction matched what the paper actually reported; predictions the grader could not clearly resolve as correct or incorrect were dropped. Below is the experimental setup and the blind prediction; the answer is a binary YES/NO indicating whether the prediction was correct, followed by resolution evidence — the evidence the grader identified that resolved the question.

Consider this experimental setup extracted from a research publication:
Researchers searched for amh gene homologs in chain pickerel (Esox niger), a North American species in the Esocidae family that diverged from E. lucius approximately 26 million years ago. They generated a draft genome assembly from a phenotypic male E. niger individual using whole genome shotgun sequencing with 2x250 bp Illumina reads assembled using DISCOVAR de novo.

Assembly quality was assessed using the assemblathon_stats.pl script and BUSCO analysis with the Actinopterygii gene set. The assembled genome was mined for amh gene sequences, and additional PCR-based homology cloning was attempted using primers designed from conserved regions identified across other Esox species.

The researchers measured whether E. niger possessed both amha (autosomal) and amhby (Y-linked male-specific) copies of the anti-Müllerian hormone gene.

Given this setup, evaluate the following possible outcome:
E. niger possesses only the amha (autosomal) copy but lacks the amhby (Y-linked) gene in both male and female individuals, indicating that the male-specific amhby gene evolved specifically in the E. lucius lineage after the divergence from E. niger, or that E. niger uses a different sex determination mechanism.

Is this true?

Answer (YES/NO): NO